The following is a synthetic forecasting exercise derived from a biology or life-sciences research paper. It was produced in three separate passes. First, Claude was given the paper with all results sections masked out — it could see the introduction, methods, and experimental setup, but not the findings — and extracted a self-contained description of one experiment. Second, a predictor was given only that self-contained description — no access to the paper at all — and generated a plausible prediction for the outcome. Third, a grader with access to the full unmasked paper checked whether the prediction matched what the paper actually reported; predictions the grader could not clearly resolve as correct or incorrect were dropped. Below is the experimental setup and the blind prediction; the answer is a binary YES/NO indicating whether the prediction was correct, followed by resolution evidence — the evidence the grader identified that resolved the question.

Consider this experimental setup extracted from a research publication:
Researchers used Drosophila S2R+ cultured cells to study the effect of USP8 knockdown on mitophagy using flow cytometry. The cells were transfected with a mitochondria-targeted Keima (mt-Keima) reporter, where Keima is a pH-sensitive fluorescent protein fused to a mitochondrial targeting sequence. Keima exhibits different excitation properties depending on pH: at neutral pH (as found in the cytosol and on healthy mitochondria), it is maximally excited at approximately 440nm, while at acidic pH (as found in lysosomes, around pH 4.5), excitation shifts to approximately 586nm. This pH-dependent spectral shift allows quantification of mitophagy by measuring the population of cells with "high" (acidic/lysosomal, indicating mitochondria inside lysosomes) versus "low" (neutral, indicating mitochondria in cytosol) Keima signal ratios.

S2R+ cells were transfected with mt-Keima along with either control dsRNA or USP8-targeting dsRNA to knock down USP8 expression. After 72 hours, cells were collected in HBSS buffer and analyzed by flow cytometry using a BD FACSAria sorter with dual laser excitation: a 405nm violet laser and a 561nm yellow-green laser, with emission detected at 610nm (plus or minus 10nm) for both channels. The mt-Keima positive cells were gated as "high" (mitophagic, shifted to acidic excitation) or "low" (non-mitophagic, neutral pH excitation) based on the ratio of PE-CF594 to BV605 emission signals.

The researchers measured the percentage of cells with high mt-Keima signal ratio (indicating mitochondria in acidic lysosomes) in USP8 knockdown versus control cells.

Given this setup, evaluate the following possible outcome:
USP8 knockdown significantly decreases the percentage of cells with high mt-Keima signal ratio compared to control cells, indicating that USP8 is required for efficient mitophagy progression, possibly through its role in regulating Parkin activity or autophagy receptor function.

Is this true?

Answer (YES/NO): NO